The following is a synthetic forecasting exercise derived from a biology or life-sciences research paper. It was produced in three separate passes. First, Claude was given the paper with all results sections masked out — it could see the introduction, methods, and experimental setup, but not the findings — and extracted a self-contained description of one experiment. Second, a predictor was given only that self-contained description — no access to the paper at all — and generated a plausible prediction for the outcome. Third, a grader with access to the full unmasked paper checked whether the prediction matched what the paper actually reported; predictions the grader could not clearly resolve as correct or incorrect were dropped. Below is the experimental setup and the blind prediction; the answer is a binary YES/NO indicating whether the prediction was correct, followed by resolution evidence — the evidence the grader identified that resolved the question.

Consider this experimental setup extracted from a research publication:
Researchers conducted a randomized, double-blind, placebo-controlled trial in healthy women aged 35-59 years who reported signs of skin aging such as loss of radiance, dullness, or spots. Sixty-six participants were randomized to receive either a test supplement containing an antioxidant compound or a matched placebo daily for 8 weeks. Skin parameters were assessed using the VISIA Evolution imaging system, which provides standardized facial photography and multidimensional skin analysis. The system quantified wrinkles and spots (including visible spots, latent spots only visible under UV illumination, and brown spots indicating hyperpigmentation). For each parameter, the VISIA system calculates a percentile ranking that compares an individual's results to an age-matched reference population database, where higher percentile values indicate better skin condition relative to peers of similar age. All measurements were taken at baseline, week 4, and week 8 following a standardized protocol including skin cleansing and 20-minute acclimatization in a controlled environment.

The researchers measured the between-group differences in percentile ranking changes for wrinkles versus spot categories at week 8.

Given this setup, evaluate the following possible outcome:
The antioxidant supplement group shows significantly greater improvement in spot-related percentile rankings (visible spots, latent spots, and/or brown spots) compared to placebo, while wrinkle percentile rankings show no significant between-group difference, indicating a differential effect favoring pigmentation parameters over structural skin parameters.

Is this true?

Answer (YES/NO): YES